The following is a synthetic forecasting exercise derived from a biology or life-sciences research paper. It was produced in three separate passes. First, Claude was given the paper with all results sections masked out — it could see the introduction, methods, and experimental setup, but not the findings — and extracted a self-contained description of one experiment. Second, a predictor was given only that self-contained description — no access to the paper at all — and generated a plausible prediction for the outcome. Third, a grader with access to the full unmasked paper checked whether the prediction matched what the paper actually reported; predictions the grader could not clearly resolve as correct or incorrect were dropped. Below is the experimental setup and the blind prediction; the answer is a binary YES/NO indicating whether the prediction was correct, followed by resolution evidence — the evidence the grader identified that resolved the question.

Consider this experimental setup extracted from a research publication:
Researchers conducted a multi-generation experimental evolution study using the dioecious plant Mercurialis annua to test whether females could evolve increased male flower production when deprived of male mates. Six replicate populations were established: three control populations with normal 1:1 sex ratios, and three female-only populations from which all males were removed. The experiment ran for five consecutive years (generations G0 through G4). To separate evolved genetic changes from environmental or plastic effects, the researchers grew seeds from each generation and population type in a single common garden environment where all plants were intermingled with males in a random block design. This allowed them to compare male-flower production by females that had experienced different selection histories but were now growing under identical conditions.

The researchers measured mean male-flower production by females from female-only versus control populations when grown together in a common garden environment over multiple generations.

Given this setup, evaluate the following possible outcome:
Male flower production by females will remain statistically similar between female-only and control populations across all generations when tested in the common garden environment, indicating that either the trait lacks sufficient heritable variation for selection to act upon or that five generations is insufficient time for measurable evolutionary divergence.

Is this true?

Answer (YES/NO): NO